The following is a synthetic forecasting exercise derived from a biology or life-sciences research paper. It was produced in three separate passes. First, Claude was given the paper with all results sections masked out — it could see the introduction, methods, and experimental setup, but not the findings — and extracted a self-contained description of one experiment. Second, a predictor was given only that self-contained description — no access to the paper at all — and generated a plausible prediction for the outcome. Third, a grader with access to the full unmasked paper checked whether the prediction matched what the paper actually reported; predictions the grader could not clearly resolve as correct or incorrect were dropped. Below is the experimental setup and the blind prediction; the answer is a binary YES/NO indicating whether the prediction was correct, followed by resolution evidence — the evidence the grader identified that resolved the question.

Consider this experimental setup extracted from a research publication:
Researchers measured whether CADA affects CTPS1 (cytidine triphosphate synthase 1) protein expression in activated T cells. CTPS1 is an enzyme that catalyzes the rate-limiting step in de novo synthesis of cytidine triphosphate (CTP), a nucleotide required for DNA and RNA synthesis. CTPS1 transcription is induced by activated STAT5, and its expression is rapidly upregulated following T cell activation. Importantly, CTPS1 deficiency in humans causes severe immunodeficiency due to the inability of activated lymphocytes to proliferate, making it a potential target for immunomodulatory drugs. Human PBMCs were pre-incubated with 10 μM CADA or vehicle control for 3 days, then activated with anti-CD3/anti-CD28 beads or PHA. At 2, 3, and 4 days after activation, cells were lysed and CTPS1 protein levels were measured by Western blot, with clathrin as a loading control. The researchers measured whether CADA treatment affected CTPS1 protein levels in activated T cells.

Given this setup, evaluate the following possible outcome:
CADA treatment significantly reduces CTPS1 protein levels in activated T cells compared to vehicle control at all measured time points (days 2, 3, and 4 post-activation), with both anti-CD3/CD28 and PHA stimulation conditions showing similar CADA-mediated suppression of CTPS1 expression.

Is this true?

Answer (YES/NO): NO